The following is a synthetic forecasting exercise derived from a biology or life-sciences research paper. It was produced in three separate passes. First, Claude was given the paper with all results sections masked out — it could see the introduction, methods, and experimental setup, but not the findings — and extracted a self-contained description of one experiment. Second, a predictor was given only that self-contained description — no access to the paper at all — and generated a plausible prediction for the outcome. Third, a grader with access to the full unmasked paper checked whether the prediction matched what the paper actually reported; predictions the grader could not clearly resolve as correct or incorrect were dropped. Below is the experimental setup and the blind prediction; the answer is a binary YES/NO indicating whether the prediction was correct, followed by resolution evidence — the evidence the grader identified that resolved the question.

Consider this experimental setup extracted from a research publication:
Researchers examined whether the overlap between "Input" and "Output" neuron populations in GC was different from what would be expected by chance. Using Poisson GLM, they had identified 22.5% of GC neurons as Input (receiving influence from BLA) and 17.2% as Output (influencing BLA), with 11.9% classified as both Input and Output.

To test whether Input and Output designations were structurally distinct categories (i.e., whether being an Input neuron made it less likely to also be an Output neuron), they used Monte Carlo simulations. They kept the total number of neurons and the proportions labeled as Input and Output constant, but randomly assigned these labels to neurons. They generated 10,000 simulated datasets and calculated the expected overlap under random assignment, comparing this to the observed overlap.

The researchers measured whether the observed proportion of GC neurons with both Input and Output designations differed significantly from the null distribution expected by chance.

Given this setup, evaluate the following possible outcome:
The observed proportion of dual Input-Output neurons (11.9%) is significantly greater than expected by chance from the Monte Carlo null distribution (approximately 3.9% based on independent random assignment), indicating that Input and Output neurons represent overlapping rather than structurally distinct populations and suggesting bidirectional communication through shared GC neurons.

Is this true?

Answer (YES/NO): NO